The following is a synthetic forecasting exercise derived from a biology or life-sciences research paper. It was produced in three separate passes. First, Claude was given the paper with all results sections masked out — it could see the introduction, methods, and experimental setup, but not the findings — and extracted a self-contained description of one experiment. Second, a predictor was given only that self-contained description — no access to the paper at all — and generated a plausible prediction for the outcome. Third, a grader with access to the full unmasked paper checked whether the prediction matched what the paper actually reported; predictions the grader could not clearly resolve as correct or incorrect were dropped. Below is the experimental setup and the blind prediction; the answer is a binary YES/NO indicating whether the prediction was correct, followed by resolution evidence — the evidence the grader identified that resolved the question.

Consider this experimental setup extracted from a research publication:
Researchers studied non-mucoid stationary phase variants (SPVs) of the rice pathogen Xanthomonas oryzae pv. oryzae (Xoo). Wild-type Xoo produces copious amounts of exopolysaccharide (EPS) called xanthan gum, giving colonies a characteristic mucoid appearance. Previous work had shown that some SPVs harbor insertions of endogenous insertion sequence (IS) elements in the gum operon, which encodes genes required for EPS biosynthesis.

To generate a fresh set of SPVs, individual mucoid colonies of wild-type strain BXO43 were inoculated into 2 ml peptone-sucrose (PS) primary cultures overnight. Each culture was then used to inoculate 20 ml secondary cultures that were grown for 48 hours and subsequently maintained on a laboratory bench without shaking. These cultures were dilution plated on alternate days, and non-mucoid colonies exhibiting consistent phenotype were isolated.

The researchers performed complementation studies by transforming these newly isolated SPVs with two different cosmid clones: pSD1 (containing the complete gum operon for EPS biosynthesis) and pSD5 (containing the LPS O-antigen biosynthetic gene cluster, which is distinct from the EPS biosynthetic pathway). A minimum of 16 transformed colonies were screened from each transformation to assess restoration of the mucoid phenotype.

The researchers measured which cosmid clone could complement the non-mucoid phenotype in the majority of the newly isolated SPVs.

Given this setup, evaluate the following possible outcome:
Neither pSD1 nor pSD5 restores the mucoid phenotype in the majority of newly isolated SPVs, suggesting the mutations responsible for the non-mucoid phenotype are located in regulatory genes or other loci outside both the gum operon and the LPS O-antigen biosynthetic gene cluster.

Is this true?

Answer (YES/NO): NO